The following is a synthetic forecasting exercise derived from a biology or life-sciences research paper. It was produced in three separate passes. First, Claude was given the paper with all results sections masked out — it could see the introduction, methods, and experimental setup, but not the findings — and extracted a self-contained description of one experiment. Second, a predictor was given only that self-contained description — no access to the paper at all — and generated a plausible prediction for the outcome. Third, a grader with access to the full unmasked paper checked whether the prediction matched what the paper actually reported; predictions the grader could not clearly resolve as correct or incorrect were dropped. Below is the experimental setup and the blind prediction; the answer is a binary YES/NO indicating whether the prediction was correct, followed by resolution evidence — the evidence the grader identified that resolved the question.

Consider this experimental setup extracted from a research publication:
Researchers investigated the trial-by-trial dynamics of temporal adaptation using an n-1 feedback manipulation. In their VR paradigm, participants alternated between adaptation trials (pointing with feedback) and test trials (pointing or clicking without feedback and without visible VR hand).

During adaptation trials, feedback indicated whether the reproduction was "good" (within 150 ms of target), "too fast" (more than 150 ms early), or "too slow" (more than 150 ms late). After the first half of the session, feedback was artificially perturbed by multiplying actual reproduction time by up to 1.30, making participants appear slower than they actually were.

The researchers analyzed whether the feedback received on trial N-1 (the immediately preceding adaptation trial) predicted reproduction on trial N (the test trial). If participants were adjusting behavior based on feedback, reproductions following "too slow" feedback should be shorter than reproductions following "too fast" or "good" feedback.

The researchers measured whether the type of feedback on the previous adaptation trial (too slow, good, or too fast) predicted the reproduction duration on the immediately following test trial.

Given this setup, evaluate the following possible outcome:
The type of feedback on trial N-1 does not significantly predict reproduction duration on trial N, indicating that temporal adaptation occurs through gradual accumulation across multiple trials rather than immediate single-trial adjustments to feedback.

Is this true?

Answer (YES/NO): NO